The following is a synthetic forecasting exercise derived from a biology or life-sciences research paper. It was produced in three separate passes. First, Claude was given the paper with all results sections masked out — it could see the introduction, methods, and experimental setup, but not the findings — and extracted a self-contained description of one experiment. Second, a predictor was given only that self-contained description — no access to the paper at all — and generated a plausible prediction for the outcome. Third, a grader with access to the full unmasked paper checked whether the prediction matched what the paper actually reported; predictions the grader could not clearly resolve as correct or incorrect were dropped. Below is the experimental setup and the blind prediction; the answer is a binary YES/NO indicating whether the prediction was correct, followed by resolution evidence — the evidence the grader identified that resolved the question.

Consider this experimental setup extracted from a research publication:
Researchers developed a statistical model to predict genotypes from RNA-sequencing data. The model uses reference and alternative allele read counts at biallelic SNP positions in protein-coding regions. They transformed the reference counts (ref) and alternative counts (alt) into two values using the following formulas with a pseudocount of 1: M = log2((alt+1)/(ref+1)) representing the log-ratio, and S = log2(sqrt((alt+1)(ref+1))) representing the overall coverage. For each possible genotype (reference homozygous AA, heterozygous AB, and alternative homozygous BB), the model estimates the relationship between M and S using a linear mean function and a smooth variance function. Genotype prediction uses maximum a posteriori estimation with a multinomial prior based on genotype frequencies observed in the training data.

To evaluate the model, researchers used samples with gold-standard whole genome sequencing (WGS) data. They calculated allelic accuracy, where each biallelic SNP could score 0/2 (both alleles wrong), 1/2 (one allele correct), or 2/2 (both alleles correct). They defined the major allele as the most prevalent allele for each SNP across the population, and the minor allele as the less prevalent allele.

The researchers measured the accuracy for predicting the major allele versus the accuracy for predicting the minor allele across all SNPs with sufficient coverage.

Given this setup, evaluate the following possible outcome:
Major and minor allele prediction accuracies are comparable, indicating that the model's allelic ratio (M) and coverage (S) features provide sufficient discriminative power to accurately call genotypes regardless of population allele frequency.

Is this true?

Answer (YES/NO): NO